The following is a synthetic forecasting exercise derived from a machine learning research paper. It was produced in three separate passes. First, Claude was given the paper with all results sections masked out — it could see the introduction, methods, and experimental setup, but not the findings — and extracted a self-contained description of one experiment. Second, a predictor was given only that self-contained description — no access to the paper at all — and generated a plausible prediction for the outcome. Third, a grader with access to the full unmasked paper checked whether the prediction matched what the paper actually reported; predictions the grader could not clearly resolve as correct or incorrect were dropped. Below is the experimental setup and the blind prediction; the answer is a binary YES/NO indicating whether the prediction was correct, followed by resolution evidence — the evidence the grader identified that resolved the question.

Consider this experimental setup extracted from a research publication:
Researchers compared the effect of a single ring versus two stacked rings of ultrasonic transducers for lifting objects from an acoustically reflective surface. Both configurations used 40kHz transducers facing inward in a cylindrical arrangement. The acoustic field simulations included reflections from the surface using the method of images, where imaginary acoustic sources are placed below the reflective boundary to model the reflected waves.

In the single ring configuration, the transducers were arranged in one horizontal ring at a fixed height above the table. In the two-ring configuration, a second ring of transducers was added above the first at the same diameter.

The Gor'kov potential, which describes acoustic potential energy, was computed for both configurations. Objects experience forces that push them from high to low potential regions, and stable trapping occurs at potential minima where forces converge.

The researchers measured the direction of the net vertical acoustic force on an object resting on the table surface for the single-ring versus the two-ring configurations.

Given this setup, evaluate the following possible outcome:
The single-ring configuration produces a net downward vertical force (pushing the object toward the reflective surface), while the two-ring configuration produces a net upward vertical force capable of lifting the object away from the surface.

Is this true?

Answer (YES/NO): YES